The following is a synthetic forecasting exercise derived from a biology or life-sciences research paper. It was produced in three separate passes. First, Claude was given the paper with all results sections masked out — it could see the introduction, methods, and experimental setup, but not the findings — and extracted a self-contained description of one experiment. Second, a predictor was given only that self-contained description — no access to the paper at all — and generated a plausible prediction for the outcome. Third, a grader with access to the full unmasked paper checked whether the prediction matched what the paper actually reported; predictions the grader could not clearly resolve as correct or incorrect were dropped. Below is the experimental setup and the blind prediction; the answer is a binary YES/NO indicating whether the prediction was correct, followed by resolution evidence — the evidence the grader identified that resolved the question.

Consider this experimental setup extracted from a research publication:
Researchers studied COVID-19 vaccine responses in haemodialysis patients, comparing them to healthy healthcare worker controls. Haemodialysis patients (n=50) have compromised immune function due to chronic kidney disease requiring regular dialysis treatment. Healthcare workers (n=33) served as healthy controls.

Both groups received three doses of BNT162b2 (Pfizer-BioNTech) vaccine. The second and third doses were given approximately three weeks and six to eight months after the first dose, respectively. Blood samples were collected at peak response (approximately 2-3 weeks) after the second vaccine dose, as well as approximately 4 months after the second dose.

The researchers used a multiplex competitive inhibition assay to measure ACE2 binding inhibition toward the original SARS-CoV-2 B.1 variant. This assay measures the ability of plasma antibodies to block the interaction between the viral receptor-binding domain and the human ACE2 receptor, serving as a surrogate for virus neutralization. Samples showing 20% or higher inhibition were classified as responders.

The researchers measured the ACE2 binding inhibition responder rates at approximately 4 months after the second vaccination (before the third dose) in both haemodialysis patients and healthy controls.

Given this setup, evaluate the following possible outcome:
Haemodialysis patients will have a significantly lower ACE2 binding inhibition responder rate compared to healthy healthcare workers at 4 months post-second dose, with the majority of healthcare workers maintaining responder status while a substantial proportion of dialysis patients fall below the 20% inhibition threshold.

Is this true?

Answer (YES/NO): NO